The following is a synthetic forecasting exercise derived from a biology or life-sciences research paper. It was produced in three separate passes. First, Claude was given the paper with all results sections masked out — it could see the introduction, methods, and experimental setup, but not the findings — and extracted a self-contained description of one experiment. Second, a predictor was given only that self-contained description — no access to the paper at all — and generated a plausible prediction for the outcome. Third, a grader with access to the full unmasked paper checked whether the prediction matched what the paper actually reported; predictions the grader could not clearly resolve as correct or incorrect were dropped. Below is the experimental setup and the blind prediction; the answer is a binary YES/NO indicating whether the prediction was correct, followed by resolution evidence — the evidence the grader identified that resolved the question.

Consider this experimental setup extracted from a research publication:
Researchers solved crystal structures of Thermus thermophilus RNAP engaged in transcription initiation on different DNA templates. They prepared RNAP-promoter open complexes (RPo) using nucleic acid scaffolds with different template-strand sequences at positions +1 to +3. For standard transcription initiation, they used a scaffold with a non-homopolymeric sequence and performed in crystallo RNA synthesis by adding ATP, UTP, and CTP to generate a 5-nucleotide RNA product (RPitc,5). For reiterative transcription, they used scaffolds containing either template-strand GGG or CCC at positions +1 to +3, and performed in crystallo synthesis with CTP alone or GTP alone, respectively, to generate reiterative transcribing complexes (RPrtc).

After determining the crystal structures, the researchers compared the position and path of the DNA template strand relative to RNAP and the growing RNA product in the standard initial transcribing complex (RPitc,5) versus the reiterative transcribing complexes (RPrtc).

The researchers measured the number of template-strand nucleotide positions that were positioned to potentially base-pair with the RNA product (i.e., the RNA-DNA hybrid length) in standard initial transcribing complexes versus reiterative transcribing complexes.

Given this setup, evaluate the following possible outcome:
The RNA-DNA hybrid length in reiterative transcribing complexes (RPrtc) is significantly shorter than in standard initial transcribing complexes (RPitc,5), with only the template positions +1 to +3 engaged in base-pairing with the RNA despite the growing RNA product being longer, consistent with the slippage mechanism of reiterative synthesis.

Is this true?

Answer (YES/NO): YES